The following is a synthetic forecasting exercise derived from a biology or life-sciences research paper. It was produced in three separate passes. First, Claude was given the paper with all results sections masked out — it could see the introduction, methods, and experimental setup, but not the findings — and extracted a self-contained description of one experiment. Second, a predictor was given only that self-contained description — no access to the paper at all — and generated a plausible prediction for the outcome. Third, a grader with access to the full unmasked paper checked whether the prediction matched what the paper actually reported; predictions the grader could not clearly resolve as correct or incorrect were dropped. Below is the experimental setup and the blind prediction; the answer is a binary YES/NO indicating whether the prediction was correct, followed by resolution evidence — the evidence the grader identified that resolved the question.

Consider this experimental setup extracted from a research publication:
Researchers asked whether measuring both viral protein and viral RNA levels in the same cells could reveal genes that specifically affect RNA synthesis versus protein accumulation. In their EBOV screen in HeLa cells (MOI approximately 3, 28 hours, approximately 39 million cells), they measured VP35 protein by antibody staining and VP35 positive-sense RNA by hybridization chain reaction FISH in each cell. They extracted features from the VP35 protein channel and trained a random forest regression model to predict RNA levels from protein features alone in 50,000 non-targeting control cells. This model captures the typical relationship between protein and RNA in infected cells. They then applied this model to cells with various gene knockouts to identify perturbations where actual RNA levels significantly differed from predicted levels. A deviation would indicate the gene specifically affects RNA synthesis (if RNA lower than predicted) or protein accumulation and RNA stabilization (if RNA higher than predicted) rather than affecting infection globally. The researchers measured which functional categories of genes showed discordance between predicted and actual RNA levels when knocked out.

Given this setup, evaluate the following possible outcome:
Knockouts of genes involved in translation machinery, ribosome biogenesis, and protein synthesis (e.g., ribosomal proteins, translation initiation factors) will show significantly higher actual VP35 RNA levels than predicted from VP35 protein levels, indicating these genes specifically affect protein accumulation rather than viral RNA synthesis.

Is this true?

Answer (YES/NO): NO